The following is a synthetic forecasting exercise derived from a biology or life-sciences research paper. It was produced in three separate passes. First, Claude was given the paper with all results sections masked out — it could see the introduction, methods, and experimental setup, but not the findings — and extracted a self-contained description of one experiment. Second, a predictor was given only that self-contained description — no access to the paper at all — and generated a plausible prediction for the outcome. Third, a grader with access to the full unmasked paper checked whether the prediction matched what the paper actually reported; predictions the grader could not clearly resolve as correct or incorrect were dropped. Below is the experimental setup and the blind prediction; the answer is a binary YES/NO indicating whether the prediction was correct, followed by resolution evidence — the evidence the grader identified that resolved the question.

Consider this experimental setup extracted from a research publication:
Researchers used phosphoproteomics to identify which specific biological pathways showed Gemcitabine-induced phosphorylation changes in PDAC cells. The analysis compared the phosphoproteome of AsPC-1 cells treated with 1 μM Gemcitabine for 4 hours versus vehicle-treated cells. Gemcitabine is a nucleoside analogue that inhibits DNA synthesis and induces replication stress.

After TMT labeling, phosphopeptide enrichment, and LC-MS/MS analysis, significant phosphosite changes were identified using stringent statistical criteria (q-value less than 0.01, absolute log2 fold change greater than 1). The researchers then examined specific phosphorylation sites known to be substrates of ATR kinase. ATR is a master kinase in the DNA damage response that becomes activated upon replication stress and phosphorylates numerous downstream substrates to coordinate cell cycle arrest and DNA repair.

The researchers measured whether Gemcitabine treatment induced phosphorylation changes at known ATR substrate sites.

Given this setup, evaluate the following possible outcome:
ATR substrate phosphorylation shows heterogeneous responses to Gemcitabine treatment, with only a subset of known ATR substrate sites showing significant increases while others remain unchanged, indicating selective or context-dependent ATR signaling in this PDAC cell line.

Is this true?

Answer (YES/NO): NO